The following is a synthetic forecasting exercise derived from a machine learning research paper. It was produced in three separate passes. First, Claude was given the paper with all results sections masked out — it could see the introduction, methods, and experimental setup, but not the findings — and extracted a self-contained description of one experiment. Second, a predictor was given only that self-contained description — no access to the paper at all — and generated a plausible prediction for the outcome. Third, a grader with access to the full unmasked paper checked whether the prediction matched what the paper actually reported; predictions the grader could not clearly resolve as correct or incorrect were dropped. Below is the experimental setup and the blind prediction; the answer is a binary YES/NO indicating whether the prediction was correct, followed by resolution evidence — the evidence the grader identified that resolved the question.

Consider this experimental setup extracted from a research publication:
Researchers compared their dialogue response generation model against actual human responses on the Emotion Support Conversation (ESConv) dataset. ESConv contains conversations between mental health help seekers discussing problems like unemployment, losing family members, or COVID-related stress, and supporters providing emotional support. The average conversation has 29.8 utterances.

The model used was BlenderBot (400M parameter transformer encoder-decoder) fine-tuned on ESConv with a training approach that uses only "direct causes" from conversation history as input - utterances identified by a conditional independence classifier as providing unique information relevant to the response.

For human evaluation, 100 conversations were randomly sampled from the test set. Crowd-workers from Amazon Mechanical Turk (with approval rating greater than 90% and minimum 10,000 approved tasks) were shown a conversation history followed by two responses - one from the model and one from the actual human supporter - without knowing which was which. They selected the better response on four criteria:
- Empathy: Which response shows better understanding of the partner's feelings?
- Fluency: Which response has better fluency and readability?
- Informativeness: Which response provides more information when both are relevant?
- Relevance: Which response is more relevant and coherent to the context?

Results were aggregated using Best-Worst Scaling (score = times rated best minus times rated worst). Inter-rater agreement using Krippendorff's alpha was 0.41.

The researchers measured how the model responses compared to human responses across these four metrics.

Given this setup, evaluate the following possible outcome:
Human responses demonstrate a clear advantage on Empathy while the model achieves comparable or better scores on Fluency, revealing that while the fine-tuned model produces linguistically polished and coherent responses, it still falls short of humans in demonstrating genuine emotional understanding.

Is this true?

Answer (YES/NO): NO